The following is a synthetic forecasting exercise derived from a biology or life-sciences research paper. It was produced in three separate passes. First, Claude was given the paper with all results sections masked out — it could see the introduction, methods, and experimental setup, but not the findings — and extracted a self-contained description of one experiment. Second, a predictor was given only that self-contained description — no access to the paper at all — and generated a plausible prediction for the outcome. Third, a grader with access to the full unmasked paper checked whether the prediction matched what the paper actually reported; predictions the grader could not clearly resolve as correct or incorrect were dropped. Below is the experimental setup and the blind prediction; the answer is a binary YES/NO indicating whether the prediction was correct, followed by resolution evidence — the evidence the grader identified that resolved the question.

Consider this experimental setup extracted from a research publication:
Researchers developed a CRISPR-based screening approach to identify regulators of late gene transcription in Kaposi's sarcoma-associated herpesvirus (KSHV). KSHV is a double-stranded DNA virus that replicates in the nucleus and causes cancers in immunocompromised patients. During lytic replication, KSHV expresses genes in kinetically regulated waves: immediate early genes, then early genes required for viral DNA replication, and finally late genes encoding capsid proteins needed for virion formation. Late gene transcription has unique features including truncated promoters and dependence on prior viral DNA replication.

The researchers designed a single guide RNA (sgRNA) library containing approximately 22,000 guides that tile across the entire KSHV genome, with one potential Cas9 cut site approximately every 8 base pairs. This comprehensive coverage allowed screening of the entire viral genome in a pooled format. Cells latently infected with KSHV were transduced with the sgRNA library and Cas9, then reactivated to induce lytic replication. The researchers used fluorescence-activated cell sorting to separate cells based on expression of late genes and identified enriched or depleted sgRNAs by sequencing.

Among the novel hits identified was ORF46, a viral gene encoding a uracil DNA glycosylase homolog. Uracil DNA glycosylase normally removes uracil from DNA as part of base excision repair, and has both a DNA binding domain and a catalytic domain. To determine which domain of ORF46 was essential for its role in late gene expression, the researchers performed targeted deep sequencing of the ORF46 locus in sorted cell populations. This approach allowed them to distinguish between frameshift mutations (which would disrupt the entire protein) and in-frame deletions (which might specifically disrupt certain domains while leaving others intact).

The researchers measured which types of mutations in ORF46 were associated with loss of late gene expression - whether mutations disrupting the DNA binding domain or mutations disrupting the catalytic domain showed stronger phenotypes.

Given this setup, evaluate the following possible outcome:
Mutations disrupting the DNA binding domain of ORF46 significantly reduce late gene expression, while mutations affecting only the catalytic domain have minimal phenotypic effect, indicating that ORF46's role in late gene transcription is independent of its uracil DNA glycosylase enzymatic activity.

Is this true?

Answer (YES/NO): YES